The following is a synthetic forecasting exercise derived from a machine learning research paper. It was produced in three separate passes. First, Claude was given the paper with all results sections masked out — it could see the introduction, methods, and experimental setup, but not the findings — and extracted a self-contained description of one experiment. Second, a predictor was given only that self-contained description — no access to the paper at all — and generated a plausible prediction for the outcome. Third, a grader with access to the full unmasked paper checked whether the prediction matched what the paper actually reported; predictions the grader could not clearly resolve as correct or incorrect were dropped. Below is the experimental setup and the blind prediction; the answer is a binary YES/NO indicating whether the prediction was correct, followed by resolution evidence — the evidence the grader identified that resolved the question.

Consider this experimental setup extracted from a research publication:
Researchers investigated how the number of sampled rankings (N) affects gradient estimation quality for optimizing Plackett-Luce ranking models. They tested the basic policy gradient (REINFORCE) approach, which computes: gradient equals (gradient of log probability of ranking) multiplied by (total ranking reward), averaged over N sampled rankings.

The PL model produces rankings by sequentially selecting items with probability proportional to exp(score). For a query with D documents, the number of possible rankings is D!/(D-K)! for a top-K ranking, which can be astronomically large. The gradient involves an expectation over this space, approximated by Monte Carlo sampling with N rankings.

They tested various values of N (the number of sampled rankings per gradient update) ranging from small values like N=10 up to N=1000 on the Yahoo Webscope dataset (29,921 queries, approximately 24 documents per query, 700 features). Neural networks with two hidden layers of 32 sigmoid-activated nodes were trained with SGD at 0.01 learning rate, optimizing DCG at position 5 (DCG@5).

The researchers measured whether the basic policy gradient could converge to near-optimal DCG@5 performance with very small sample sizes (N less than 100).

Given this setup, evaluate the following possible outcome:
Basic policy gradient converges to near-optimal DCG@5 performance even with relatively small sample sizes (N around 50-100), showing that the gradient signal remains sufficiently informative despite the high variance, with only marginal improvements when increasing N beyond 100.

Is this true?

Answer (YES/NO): NO